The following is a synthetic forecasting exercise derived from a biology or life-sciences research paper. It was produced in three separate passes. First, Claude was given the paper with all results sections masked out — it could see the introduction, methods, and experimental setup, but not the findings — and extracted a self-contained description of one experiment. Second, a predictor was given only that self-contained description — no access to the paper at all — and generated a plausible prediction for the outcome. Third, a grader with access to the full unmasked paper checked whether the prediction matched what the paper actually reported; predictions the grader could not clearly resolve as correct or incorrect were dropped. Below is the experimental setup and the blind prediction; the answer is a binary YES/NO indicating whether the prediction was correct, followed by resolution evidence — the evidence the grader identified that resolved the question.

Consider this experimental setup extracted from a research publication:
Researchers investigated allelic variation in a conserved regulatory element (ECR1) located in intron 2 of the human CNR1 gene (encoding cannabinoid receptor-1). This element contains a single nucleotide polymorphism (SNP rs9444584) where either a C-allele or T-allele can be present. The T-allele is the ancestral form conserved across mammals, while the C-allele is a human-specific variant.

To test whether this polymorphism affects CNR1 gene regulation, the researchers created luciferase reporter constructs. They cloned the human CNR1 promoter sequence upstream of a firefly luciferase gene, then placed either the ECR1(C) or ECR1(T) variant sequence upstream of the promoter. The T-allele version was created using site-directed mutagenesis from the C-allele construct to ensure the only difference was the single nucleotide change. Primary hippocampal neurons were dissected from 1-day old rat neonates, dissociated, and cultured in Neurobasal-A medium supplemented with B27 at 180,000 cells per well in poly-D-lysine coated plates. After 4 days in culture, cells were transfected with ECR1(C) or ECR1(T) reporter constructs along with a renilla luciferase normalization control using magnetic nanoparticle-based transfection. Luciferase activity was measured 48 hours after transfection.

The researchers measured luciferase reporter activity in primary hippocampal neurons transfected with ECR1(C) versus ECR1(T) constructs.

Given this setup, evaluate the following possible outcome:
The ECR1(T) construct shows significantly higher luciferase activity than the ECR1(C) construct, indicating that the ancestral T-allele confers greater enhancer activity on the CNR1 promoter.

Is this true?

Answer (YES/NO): NO